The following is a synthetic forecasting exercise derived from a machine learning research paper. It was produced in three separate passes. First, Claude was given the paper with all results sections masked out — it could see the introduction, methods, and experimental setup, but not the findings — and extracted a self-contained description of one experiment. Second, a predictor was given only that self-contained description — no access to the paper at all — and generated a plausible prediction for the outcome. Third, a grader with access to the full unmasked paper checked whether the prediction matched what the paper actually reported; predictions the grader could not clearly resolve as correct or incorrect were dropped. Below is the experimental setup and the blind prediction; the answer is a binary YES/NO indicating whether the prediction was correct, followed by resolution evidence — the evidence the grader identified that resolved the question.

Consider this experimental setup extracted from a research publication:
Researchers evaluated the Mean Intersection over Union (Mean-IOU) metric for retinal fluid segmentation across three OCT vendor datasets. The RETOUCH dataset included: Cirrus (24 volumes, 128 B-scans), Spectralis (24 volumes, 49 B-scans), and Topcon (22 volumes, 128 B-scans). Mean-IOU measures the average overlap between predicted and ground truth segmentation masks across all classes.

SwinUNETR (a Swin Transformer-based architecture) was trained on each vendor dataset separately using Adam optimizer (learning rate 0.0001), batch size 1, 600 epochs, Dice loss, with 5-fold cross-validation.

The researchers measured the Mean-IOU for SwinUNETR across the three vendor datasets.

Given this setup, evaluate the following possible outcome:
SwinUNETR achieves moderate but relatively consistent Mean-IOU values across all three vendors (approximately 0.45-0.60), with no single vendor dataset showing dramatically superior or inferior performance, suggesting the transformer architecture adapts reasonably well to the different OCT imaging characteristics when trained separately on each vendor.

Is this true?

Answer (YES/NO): NO